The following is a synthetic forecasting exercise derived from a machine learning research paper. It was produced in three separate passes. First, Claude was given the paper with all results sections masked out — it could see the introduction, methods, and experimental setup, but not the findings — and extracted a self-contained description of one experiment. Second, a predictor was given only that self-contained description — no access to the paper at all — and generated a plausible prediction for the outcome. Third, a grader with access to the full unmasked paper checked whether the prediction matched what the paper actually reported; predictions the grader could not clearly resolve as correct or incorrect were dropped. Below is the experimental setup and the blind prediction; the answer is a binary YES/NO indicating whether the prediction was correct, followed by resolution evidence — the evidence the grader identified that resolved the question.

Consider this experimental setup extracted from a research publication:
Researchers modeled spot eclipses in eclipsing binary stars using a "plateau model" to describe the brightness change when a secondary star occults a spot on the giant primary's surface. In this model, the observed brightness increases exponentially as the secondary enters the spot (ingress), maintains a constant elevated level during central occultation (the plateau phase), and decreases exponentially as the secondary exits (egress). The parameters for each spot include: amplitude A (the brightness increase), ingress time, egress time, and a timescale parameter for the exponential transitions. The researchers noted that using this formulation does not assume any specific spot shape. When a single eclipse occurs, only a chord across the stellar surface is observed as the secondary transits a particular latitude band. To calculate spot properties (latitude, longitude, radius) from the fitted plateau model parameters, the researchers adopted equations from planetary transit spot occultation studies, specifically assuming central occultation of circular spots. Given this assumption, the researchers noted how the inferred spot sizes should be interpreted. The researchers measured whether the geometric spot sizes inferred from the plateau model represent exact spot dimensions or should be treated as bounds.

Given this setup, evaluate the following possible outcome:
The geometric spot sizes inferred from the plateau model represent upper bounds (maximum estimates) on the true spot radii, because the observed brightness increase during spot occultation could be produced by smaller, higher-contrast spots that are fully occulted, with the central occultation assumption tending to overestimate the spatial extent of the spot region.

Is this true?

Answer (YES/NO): NO